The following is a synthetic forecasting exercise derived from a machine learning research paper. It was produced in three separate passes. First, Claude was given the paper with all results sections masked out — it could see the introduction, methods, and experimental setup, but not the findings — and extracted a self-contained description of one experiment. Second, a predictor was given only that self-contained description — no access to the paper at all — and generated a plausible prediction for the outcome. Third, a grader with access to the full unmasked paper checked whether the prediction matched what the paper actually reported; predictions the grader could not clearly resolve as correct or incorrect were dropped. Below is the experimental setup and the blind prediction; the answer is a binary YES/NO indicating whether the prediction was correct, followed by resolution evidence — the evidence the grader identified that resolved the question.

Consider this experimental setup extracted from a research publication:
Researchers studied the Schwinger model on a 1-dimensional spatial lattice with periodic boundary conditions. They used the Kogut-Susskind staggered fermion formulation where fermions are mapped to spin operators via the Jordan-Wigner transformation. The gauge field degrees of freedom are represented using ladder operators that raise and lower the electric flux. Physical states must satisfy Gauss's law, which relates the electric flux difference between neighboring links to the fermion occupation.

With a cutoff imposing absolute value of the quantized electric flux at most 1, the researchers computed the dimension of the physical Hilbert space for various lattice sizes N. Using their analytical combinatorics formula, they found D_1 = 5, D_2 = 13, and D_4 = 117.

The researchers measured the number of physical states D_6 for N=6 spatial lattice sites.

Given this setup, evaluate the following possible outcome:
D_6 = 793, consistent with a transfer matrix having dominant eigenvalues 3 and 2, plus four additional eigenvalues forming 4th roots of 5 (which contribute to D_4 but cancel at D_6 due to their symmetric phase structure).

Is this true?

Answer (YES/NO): NO